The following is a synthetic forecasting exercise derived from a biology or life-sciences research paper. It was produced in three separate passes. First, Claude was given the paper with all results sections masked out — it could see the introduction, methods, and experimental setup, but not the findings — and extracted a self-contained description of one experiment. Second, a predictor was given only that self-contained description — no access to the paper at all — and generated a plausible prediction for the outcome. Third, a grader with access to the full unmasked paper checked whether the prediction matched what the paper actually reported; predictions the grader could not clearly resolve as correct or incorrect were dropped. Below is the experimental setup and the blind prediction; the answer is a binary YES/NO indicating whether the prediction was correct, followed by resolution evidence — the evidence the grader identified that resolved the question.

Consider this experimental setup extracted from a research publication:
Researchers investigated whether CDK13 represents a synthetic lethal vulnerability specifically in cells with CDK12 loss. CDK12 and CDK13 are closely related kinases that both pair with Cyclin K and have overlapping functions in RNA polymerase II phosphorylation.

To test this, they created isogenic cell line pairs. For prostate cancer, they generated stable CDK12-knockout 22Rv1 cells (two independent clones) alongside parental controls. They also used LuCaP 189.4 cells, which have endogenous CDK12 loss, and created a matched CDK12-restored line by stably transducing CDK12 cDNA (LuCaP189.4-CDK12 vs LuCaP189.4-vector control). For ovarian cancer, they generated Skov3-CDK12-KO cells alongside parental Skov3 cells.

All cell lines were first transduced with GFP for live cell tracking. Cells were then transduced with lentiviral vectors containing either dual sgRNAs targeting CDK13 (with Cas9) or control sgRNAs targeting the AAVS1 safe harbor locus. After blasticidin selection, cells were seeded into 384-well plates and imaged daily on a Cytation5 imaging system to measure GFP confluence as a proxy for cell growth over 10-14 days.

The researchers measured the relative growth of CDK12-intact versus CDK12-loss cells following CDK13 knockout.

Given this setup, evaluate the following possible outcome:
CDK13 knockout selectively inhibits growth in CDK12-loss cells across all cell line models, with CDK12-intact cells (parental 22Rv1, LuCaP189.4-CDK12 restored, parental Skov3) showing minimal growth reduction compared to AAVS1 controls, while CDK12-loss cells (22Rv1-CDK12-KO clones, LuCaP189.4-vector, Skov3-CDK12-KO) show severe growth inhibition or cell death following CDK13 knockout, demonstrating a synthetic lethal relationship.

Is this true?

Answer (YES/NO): NO